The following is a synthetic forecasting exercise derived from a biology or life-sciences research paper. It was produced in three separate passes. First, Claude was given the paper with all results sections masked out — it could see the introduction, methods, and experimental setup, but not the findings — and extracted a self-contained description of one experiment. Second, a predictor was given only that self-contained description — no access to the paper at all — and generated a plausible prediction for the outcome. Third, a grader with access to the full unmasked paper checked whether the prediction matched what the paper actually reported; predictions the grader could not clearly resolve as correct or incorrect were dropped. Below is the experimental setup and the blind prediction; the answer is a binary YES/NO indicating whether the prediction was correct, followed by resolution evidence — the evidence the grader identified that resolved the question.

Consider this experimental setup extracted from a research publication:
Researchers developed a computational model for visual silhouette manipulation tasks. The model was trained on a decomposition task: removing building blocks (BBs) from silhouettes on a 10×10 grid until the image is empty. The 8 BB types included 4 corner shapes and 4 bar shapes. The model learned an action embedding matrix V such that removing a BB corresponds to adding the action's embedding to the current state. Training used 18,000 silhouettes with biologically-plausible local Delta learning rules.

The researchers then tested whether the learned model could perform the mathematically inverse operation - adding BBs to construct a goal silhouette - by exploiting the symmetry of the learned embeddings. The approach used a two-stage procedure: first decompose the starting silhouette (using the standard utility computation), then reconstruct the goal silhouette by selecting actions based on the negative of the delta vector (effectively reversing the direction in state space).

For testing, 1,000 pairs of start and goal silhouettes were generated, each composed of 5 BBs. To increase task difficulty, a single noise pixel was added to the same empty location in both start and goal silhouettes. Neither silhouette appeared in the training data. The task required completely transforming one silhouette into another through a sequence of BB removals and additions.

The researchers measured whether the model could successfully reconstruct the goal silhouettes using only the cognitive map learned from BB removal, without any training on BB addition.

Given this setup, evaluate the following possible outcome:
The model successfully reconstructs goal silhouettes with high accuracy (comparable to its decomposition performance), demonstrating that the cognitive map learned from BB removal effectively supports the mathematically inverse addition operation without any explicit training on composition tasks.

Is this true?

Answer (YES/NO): NO